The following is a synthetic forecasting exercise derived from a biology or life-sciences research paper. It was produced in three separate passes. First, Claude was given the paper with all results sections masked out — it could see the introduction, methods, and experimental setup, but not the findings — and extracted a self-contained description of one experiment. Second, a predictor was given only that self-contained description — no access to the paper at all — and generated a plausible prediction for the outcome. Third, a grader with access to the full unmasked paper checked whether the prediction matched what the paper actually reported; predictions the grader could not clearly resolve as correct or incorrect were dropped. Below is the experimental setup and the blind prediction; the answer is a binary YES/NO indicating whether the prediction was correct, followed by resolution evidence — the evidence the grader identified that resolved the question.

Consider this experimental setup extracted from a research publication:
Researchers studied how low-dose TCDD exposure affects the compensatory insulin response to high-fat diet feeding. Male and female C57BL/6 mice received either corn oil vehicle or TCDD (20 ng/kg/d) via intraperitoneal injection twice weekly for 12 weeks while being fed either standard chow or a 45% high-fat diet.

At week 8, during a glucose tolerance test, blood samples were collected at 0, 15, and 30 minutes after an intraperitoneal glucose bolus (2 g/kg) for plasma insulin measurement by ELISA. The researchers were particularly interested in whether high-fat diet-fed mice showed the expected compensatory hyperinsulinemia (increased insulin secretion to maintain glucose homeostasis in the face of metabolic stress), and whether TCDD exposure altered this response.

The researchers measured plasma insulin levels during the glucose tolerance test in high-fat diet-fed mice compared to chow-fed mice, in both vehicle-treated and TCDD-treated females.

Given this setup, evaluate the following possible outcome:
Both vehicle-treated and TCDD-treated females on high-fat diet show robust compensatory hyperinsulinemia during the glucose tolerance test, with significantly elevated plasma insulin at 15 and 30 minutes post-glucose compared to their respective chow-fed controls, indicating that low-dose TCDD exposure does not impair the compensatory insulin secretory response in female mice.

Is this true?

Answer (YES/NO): NO